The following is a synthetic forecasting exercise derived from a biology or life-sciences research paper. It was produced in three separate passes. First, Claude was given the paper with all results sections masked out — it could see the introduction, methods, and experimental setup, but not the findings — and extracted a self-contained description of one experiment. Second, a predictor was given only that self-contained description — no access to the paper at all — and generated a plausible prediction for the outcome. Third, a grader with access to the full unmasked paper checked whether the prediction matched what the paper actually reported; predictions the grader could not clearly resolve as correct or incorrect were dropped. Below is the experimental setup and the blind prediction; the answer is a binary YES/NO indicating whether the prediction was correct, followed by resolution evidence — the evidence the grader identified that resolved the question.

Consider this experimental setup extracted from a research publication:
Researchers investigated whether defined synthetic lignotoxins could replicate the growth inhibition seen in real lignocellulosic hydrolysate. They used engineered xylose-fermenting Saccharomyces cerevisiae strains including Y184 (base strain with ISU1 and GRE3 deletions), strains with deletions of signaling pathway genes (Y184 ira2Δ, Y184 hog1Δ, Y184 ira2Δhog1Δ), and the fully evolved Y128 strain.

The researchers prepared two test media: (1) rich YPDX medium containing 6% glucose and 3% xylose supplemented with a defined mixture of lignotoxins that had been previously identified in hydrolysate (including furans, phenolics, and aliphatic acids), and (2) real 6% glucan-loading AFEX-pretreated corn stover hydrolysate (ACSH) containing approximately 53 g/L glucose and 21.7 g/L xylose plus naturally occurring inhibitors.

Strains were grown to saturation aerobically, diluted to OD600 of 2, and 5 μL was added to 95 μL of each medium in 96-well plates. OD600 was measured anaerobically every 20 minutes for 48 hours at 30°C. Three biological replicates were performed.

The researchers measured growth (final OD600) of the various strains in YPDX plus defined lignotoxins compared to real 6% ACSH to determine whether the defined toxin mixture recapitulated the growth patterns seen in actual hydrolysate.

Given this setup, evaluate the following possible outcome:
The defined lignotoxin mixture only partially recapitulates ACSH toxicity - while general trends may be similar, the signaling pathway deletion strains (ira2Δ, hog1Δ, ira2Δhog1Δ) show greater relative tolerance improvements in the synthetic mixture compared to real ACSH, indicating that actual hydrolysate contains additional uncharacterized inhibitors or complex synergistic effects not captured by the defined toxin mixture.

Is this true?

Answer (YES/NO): YES